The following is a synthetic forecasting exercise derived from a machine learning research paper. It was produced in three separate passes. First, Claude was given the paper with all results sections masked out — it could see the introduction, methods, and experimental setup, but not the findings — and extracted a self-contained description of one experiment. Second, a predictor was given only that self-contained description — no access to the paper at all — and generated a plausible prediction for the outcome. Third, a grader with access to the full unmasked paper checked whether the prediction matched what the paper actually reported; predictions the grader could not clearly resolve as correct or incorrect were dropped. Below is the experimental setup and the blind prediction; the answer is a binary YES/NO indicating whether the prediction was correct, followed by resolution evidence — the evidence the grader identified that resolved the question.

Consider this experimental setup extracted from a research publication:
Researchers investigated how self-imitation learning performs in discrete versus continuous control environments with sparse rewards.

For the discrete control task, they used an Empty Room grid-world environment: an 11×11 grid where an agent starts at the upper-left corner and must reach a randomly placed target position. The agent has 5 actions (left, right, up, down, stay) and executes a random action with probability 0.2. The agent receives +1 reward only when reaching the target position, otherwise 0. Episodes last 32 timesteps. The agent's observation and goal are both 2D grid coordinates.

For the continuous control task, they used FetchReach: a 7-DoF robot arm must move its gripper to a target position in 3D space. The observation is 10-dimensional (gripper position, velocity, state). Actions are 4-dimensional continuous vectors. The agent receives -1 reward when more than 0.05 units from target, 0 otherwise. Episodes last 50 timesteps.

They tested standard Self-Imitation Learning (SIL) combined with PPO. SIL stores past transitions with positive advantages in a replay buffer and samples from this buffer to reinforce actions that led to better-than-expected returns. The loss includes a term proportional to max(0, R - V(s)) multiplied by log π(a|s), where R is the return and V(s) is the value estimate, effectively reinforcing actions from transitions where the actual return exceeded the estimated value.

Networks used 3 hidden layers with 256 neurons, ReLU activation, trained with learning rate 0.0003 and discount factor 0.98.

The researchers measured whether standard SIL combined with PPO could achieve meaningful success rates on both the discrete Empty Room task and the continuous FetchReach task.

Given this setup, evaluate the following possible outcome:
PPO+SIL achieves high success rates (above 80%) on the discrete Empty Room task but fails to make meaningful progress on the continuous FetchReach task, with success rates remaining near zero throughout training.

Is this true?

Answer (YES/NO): NO